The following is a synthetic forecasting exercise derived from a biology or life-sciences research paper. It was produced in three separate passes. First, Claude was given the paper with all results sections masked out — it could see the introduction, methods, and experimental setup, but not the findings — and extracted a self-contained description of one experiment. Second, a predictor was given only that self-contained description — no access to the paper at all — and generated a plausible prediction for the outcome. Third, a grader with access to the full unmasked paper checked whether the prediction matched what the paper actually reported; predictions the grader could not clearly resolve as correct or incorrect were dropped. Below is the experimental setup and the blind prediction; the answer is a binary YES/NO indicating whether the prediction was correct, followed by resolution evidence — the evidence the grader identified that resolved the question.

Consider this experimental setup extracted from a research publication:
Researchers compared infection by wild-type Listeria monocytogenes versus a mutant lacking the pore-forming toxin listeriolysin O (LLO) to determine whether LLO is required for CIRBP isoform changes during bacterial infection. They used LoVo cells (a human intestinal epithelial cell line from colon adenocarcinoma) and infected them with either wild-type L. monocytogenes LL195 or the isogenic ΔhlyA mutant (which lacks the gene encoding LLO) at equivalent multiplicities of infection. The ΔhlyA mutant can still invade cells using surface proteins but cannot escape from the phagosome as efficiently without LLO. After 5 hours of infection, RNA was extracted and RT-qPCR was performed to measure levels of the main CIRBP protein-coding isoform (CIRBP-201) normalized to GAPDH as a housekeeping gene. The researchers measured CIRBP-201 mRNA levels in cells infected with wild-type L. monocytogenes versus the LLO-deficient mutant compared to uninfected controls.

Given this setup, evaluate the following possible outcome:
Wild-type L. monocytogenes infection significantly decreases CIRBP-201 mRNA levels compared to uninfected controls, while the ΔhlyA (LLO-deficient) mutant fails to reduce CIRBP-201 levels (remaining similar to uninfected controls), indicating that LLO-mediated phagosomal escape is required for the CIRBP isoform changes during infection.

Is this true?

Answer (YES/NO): NO